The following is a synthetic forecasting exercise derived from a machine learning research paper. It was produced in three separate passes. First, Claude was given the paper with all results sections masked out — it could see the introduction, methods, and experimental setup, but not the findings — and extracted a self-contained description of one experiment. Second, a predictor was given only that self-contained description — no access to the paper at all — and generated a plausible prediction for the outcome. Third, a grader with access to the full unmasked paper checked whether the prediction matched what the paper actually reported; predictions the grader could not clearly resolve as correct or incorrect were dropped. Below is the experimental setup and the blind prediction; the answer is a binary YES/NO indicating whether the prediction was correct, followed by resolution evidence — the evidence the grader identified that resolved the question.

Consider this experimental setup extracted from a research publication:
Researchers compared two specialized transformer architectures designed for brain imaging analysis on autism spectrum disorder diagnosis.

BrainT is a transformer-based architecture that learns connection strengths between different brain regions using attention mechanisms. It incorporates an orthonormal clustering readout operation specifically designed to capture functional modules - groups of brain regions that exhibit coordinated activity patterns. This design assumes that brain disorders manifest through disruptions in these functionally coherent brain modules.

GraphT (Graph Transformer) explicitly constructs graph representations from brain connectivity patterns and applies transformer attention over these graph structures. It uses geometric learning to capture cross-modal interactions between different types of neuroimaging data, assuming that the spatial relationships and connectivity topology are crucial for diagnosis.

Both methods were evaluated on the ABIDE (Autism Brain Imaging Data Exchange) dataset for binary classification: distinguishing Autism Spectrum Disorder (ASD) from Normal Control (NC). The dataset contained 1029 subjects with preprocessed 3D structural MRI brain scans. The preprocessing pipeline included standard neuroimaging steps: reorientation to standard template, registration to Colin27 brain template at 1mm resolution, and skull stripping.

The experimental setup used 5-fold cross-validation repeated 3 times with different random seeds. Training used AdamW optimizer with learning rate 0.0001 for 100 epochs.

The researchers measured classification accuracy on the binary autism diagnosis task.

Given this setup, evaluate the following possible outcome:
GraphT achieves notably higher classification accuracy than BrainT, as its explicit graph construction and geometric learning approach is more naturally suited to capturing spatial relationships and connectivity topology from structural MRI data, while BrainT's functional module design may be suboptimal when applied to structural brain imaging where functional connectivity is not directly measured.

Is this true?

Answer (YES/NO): NO